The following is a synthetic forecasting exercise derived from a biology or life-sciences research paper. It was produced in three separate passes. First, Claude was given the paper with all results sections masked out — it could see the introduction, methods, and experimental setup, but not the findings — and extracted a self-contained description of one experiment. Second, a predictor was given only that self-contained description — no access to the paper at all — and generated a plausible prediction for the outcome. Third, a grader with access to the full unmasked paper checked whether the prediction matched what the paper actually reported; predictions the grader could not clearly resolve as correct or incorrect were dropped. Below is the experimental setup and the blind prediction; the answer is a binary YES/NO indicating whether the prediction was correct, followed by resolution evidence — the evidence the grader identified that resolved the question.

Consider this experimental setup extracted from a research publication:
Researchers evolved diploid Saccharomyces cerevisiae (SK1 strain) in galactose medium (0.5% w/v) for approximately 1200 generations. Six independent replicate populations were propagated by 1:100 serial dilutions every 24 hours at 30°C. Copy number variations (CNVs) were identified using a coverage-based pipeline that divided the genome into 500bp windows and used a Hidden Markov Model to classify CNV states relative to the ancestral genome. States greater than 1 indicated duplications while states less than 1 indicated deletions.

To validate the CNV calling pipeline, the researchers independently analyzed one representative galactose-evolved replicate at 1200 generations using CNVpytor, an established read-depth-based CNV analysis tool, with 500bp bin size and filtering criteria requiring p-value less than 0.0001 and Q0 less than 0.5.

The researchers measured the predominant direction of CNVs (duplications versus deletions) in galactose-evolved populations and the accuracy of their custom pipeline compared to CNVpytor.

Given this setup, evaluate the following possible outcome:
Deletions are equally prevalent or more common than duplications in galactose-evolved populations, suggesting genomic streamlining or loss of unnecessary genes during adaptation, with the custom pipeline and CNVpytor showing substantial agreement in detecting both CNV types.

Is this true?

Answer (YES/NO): NO